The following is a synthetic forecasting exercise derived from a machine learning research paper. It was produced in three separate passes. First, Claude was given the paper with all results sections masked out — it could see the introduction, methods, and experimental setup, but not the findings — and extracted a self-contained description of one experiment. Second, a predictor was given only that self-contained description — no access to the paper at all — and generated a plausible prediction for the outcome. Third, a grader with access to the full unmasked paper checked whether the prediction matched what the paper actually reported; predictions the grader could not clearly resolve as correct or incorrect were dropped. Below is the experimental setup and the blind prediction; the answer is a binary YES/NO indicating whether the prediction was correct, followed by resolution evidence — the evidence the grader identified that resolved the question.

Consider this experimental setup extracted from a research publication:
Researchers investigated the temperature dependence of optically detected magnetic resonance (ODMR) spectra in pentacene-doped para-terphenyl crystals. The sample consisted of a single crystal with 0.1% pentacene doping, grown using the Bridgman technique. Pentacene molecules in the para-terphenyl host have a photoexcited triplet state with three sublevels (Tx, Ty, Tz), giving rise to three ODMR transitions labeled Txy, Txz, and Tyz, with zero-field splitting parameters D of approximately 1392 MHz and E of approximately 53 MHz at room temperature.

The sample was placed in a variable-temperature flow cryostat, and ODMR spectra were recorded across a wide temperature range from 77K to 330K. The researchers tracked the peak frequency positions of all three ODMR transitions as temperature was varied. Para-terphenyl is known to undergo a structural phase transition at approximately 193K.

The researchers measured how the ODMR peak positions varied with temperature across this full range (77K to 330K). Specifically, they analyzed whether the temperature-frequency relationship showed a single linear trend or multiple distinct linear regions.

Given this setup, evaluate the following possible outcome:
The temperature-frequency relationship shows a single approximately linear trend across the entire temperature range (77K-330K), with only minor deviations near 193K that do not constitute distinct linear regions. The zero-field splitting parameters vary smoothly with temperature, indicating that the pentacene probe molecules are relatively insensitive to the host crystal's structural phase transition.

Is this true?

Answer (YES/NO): NO